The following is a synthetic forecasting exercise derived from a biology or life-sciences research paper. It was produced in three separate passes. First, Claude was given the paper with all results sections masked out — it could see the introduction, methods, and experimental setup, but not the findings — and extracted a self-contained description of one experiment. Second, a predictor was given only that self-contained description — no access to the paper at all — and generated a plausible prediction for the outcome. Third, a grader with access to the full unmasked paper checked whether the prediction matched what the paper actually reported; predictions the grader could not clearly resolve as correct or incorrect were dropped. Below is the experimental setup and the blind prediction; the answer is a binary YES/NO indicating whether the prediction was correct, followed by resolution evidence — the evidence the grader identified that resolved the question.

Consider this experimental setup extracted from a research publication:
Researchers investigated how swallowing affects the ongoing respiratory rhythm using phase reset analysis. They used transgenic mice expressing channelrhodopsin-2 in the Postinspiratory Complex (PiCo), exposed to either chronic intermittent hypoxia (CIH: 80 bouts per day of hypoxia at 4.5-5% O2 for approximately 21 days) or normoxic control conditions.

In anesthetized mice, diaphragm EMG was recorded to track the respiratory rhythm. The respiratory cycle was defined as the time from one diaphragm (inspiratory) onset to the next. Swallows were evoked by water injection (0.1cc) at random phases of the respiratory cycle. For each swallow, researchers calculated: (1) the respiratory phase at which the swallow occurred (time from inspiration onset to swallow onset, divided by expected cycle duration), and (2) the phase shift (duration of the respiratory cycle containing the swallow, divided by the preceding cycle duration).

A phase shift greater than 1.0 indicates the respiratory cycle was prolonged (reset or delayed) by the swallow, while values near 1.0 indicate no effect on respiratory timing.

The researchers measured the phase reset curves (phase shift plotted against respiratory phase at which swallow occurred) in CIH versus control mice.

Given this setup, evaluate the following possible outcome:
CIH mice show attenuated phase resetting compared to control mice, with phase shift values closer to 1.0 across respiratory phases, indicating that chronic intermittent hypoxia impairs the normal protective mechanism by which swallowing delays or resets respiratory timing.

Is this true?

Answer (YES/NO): NO